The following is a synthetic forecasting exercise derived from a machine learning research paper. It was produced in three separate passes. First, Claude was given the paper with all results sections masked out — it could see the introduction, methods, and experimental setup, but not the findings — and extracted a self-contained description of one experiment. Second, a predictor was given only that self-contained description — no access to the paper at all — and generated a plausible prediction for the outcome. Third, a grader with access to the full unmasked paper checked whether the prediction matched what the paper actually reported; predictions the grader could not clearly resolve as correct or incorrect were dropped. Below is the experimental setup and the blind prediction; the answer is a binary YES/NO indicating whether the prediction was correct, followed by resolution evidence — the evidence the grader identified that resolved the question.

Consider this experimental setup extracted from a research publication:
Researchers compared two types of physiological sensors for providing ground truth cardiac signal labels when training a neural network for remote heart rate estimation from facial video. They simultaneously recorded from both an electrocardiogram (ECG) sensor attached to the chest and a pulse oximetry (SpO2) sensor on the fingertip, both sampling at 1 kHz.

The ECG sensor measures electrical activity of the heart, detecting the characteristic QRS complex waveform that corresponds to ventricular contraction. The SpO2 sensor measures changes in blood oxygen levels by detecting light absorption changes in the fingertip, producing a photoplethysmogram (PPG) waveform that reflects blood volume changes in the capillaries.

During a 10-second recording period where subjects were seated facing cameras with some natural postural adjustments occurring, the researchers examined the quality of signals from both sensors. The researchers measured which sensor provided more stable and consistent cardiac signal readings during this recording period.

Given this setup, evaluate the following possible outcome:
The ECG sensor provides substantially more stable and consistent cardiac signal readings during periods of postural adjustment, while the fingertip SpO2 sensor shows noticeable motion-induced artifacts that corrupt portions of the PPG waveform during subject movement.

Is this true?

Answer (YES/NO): YES